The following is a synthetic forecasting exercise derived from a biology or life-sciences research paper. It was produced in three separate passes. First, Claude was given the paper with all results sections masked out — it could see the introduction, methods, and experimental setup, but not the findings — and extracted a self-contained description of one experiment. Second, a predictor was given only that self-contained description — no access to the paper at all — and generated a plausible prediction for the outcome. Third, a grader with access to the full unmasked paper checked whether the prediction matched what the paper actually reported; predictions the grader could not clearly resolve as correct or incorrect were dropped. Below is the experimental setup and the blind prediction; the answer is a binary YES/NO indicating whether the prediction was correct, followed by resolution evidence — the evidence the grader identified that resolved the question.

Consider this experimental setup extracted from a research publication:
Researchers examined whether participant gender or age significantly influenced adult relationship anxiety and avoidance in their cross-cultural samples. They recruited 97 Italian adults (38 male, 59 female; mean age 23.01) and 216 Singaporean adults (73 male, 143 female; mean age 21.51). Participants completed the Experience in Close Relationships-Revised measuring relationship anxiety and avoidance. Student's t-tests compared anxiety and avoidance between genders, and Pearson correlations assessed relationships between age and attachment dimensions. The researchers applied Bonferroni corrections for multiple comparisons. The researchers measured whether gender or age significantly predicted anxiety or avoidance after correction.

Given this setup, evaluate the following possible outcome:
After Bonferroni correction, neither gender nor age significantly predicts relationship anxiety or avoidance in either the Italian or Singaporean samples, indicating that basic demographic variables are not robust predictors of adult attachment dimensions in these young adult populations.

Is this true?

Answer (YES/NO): YES